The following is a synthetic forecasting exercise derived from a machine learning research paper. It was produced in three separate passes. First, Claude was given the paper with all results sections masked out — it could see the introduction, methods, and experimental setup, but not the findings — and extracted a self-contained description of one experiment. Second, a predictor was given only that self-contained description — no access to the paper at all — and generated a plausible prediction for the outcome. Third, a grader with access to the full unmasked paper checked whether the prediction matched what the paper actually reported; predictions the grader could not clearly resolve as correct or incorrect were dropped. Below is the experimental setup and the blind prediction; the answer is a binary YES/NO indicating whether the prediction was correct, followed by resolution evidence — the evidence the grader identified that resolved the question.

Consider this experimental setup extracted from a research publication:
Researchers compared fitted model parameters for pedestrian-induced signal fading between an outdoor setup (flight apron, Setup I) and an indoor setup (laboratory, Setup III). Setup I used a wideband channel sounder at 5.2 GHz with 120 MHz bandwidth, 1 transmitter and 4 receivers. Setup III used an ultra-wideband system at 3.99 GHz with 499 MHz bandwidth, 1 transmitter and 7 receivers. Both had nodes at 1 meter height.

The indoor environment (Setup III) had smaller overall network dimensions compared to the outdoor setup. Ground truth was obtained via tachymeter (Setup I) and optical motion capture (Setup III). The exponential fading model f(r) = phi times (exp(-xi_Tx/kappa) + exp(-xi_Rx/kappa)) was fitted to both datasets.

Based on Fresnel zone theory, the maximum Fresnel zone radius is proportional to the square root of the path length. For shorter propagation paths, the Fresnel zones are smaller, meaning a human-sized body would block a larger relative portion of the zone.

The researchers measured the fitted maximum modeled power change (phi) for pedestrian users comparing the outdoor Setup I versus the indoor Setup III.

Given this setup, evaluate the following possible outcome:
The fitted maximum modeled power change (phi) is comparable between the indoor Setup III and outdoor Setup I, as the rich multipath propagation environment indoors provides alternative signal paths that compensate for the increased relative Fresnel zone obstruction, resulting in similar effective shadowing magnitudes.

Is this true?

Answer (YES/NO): NO